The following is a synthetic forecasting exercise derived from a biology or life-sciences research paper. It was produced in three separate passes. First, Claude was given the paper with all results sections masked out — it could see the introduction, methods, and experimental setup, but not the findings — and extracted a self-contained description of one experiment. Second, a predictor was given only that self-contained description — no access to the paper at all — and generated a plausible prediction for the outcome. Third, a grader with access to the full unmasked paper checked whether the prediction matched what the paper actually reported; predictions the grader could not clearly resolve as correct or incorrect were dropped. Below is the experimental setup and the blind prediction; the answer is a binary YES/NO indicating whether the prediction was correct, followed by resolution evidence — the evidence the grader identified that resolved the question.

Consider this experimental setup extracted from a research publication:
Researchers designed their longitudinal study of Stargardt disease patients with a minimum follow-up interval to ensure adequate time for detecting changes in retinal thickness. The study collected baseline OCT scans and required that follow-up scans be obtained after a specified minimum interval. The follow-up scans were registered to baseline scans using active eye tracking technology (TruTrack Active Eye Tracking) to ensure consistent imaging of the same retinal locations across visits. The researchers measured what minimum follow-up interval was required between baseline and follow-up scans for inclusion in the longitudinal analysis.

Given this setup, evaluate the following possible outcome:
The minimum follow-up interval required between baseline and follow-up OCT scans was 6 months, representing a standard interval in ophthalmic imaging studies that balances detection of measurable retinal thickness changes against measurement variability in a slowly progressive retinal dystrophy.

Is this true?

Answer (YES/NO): NO